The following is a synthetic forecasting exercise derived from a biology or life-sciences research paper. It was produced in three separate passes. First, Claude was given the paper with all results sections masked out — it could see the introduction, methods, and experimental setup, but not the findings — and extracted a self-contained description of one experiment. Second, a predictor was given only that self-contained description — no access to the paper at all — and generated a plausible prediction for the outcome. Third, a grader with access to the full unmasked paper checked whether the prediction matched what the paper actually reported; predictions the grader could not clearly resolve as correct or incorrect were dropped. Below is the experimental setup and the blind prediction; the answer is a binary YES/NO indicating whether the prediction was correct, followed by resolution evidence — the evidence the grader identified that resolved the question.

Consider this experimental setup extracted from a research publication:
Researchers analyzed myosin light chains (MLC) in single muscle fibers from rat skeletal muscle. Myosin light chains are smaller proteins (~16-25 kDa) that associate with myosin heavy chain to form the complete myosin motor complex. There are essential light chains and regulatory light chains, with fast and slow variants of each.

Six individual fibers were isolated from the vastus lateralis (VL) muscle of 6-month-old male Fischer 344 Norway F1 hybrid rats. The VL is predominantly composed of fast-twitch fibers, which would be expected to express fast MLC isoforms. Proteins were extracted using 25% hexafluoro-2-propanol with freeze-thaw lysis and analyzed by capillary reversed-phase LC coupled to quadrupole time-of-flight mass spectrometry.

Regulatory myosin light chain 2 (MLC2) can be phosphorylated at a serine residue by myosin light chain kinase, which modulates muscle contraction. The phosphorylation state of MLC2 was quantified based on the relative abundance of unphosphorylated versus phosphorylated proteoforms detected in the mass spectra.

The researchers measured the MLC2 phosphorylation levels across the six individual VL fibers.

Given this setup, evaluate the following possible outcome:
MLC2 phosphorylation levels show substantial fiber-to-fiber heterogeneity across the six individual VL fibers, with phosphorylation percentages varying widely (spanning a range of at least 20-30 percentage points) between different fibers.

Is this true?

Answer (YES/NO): NO